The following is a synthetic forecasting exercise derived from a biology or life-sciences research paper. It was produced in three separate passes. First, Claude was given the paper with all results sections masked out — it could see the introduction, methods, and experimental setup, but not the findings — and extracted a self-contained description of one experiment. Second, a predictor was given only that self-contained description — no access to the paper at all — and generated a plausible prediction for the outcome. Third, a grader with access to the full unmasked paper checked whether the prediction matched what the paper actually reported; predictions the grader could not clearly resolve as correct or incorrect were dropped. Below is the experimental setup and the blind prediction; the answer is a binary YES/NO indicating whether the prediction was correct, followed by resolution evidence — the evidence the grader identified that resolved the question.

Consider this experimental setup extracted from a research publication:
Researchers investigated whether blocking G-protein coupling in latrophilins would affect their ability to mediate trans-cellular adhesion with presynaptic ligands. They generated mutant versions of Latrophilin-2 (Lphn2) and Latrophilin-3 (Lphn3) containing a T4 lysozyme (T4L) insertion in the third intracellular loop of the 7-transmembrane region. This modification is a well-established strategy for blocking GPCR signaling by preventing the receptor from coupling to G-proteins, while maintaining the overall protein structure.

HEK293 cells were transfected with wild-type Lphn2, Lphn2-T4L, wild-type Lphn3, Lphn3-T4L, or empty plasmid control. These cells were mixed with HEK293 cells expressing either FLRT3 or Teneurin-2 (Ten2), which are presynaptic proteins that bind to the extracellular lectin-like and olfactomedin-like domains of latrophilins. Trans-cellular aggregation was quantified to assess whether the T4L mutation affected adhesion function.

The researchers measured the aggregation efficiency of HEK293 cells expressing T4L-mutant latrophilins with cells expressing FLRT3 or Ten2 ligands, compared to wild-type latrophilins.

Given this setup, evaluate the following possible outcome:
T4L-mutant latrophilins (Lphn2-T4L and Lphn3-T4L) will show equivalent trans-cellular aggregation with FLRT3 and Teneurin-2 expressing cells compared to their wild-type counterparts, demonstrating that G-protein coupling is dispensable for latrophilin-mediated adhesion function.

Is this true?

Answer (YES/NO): YES